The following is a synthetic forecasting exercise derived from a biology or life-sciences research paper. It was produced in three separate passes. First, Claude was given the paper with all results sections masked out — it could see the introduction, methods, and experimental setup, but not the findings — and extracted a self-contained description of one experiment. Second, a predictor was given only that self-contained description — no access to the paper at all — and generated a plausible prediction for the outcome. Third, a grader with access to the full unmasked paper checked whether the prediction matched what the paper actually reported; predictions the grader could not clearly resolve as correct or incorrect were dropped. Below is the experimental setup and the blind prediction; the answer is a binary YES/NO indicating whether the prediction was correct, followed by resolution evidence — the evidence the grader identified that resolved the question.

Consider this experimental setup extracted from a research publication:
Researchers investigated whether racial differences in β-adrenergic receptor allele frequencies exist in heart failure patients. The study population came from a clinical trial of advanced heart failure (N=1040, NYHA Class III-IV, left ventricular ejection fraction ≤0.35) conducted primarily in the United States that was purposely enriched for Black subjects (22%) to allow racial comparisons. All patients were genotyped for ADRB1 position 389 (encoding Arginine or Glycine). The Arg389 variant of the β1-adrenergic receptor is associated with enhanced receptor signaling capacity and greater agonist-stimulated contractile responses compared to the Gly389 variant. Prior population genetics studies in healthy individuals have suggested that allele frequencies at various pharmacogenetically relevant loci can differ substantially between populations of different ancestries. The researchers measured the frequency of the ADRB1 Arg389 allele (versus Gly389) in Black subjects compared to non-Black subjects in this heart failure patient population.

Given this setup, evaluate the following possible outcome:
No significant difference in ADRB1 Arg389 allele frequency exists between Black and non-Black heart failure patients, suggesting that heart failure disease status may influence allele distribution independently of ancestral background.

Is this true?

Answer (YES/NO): NO